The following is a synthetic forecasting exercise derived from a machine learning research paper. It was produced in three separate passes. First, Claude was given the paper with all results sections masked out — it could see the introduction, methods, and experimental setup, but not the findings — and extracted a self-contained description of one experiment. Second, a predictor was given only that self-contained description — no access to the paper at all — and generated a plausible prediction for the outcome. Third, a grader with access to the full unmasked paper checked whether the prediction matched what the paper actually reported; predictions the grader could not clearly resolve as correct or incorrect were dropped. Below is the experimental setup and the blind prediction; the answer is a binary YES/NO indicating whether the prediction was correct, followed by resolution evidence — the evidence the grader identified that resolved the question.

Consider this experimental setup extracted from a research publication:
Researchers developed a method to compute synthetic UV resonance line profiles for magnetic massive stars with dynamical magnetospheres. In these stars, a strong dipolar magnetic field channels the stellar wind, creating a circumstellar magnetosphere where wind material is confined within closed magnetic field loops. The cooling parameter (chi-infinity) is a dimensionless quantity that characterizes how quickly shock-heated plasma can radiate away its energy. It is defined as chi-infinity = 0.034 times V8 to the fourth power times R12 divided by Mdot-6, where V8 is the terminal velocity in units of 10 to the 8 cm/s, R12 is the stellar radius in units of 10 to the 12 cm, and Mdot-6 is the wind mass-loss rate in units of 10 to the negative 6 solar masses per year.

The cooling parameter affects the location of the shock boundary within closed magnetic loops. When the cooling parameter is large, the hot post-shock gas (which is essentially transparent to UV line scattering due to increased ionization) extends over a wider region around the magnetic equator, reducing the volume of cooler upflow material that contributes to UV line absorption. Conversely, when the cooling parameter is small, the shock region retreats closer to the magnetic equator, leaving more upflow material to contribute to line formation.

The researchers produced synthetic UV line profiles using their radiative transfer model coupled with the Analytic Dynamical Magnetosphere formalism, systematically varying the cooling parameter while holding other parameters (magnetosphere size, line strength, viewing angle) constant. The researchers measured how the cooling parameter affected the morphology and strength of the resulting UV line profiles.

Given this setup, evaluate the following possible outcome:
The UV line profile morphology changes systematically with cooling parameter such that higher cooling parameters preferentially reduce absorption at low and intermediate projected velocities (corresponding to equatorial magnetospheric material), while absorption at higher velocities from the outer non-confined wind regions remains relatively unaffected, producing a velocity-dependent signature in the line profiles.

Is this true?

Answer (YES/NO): NO